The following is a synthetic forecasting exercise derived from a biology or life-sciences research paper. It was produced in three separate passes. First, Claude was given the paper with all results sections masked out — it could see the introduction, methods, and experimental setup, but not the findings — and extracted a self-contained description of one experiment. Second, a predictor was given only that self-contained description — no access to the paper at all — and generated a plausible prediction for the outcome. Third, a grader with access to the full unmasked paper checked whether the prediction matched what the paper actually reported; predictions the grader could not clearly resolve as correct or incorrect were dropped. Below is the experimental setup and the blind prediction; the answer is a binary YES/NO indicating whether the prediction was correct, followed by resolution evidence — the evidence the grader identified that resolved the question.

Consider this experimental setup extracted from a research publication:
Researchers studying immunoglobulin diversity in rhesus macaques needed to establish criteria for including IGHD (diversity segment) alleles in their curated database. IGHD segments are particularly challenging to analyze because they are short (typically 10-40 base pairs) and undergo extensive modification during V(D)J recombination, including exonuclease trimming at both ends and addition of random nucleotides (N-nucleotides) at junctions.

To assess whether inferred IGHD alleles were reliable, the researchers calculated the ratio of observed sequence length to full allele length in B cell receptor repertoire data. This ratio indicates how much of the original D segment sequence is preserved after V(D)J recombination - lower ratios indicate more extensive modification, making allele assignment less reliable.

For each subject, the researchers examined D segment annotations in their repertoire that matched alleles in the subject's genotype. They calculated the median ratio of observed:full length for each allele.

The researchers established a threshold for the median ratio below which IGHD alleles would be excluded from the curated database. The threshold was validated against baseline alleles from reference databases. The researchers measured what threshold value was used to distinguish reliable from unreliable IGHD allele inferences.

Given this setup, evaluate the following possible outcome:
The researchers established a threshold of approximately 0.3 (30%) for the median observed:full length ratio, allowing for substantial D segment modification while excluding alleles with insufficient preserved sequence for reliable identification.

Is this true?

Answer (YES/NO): NO